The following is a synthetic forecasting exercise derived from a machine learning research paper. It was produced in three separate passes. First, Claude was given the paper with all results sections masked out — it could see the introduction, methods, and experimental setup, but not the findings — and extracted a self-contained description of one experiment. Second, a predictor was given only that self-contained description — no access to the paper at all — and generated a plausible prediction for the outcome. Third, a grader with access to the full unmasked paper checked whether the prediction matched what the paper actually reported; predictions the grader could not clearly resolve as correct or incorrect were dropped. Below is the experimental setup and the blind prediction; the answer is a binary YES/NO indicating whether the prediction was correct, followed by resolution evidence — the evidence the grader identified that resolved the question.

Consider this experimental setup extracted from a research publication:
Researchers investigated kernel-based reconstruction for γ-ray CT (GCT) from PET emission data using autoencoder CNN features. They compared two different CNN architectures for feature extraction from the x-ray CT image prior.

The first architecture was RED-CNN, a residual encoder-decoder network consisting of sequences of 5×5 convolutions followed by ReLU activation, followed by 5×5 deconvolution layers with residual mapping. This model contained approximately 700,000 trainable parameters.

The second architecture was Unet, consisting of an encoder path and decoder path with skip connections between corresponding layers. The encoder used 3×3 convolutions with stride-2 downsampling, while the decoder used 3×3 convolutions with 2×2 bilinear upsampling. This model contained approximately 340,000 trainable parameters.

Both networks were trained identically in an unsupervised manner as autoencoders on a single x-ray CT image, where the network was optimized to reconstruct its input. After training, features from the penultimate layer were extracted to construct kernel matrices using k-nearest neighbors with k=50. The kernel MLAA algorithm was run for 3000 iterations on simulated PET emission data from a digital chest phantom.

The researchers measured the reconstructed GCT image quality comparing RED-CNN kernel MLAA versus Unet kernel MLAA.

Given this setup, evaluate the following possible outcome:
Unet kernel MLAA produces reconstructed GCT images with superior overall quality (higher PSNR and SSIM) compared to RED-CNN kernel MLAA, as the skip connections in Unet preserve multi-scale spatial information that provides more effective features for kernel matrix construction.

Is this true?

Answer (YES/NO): YES